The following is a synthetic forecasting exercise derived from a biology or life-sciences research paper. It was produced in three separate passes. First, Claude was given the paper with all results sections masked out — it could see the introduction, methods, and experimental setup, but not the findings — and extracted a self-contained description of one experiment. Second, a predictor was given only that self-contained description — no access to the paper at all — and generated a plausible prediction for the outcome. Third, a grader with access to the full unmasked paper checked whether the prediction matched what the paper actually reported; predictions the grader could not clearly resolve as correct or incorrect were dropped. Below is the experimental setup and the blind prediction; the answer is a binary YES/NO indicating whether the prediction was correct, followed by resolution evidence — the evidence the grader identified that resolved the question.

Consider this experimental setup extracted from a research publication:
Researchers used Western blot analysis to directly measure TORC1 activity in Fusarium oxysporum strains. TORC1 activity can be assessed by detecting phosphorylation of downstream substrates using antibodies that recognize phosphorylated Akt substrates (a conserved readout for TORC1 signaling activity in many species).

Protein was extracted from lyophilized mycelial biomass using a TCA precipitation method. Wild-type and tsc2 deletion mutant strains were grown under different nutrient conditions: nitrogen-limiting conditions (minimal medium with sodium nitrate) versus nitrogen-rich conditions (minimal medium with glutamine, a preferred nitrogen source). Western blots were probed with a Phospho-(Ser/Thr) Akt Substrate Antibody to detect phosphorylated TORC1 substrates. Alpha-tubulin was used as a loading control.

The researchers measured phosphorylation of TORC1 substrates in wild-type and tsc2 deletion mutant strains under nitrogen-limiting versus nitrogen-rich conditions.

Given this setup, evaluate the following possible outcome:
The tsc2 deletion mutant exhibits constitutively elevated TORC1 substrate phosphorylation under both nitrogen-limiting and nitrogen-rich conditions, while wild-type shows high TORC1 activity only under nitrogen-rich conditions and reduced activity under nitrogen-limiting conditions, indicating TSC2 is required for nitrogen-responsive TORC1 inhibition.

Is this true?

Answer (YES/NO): YES